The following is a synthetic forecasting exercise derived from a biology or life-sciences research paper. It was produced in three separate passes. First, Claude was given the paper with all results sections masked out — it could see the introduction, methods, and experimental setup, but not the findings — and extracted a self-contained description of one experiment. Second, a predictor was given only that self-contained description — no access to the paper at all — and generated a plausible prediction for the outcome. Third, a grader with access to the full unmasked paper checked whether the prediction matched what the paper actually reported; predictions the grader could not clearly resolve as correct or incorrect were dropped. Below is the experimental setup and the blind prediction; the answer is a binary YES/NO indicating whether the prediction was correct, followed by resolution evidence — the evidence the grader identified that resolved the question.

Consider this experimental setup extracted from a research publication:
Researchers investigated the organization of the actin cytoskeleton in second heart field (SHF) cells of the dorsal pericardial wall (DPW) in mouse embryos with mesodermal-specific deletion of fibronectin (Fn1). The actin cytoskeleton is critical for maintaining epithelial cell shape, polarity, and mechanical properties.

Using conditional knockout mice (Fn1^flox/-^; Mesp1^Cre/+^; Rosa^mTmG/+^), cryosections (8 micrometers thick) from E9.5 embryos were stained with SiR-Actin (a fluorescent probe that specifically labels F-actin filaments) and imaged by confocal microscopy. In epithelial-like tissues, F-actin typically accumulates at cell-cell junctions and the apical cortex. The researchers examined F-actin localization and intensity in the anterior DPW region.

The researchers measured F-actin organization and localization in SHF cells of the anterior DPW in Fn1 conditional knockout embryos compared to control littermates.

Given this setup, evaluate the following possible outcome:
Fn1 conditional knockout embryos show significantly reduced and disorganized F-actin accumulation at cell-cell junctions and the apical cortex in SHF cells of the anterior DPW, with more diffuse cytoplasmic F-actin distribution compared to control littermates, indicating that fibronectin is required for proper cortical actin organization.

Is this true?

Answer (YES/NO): NO